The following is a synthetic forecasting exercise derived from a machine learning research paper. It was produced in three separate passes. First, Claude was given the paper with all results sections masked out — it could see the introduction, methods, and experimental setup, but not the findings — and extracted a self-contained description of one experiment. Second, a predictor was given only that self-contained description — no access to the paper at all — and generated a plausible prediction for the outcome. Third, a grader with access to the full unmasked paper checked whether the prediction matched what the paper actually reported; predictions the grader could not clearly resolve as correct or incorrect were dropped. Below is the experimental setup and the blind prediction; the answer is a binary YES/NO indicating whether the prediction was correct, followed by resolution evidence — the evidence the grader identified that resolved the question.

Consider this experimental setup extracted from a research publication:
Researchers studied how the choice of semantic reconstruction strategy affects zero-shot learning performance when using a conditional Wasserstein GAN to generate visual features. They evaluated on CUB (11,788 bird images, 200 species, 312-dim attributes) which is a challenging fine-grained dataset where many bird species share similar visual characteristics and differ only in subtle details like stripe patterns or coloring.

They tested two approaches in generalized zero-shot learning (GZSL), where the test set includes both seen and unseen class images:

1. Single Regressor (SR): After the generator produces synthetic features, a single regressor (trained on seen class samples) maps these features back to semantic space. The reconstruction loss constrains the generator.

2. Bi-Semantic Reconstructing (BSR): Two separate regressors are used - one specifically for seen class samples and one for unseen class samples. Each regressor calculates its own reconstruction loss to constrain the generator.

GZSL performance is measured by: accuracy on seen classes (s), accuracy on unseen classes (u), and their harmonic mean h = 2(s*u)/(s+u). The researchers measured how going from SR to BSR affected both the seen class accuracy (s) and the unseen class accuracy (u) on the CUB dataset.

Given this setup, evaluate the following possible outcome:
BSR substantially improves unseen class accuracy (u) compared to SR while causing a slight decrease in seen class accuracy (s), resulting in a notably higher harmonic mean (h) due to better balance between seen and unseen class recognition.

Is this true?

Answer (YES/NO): NO